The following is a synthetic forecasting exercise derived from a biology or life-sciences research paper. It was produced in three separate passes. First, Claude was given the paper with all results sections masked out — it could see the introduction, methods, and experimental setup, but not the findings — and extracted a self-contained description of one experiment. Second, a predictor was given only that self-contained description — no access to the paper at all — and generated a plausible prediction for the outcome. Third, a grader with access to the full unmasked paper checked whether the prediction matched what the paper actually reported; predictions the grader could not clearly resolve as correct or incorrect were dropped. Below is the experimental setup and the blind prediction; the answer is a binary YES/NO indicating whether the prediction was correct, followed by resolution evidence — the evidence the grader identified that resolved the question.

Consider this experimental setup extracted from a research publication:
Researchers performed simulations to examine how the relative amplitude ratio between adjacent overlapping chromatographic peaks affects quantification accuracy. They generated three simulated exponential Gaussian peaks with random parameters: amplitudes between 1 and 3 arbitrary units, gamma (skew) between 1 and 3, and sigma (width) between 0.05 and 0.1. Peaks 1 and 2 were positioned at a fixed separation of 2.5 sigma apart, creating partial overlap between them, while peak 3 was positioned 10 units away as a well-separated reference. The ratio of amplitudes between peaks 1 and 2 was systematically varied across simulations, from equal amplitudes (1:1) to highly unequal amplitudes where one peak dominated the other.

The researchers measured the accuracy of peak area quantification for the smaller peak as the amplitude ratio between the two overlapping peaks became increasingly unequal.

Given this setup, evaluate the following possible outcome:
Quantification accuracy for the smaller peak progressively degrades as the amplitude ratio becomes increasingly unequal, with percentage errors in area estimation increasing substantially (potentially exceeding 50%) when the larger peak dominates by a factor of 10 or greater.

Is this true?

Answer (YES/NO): NO